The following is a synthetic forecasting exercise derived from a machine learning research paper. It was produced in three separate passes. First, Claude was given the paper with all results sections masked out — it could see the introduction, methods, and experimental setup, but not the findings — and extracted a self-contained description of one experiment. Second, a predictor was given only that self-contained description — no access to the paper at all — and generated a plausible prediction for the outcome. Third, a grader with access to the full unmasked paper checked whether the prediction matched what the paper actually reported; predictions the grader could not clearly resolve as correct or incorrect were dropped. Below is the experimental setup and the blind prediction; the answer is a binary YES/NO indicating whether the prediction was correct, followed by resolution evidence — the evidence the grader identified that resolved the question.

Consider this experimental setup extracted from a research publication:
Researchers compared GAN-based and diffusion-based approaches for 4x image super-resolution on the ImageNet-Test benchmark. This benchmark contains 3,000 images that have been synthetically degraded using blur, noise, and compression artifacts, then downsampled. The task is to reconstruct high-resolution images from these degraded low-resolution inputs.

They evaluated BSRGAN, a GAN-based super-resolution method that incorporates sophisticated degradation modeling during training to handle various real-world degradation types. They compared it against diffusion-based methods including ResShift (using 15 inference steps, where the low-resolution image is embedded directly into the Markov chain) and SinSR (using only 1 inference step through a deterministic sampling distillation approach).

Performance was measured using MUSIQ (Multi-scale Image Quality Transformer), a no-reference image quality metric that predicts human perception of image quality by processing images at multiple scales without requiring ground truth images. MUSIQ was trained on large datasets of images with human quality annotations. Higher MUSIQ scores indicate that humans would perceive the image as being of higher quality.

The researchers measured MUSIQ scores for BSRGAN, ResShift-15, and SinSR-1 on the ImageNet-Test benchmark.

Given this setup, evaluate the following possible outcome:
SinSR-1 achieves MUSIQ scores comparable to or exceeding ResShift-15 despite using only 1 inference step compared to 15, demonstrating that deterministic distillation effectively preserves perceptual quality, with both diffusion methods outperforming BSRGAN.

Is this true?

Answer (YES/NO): NO